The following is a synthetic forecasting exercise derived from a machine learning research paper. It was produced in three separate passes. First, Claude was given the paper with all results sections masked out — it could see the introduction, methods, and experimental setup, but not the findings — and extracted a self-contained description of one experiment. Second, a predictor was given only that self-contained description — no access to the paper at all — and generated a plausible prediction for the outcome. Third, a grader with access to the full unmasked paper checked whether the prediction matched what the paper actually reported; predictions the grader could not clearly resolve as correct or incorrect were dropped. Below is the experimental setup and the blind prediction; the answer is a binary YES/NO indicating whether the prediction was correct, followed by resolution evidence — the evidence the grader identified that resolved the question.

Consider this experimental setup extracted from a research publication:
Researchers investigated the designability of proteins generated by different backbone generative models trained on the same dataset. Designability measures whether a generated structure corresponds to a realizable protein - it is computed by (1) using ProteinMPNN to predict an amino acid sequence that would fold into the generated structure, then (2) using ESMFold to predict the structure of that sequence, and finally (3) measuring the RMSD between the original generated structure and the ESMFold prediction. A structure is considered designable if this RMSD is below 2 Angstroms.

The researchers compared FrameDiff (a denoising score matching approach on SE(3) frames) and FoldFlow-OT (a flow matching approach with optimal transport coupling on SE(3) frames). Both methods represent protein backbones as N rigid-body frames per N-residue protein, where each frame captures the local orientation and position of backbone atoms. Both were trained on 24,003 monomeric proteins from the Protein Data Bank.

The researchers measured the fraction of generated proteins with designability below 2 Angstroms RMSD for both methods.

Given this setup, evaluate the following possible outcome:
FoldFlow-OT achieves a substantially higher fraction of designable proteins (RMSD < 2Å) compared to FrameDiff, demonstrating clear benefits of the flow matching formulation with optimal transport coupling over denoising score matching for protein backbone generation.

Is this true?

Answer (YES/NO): YES